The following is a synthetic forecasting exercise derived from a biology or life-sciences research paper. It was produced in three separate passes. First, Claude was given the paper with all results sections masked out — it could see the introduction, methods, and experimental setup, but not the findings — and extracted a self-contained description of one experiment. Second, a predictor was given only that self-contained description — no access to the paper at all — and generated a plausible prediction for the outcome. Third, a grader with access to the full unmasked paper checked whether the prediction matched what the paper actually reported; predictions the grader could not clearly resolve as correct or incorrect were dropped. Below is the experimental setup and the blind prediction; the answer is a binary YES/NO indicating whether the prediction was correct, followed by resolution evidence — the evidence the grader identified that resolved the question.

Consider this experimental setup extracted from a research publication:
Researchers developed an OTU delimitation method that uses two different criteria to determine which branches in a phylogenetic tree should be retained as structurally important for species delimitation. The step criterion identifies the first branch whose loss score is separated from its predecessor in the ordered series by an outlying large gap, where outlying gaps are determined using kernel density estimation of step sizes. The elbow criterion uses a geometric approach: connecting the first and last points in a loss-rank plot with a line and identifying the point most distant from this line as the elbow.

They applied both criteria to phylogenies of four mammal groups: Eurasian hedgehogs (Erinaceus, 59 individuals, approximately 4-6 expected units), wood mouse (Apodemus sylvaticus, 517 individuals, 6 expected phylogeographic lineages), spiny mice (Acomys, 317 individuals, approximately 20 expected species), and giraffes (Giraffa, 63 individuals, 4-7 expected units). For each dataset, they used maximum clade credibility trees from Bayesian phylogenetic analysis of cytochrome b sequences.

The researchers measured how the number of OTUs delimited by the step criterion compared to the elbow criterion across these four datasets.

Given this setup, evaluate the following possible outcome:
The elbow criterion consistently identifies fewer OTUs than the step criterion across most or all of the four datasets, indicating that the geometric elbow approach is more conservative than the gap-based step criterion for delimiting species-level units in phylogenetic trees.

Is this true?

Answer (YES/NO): NO